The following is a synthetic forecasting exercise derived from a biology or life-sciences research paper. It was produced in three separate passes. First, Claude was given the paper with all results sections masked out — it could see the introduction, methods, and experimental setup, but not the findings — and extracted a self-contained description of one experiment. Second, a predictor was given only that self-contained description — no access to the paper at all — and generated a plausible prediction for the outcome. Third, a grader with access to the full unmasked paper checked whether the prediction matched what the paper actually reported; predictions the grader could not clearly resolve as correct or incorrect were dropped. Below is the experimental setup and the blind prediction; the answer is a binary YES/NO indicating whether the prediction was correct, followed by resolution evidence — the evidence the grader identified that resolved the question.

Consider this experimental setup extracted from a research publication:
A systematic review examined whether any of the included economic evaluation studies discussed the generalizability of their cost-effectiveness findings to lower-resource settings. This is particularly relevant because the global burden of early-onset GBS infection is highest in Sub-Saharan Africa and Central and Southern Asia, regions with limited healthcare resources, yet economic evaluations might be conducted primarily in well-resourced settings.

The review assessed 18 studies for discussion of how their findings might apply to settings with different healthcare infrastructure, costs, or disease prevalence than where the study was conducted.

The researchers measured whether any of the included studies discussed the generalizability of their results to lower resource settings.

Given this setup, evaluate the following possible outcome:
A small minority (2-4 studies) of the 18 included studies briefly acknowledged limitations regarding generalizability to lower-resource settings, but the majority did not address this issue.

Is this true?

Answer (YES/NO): NO